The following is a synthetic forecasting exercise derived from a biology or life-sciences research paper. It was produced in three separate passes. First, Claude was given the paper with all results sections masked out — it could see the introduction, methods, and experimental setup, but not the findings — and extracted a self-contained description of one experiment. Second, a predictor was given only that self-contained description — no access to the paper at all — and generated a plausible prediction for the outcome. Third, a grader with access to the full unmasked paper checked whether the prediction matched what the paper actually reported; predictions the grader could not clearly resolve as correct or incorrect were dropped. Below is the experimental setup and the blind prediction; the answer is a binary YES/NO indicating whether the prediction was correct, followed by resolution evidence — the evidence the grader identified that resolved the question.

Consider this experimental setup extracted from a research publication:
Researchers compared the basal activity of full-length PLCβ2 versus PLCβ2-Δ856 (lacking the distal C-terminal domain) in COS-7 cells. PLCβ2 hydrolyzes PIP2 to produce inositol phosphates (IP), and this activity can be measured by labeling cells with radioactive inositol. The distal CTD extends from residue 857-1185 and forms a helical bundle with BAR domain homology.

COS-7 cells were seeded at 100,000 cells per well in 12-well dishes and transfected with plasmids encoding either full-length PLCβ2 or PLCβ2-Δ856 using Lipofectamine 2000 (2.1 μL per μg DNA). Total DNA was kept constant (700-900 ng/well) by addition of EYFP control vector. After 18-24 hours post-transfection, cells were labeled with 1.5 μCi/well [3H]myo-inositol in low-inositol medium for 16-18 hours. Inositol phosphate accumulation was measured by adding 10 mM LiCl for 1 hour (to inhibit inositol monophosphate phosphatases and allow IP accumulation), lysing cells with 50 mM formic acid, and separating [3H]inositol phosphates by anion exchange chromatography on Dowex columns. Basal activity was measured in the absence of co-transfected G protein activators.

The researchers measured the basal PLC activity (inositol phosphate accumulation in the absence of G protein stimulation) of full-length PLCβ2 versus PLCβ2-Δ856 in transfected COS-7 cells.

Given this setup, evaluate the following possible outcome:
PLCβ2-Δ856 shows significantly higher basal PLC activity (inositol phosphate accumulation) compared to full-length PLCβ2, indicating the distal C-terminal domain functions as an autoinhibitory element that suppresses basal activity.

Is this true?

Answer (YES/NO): NO